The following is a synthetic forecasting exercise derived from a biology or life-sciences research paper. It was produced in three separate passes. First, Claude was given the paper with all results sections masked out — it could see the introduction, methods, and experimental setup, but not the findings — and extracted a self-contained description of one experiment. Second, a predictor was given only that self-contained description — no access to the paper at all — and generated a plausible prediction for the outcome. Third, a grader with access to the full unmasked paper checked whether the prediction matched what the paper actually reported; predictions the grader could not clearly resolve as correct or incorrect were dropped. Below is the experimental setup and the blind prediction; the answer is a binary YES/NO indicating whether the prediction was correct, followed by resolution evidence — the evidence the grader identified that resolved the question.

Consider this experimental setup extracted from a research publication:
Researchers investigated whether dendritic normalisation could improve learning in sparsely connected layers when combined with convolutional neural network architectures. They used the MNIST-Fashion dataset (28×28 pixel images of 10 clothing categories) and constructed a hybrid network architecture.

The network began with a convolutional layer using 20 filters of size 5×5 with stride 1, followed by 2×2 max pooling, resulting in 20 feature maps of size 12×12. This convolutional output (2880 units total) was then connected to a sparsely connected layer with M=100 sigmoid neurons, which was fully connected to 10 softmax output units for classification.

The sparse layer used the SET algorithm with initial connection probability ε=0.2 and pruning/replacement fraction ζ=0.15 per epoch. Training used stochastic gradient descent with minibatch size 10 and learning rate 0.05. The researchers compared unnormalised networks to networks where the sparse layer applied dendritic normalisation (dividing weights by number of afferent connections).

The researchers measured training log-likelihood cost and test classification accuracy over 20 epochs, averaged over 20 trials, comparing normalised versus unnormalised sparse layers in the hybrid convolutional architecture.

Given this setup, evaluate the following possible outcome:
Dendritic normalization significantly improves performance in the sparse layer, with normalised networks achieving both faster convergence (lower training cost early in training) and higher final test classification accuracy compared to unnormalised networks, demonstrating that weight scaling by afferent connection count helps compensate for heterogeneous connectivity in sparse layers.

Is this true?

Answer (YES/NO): YES